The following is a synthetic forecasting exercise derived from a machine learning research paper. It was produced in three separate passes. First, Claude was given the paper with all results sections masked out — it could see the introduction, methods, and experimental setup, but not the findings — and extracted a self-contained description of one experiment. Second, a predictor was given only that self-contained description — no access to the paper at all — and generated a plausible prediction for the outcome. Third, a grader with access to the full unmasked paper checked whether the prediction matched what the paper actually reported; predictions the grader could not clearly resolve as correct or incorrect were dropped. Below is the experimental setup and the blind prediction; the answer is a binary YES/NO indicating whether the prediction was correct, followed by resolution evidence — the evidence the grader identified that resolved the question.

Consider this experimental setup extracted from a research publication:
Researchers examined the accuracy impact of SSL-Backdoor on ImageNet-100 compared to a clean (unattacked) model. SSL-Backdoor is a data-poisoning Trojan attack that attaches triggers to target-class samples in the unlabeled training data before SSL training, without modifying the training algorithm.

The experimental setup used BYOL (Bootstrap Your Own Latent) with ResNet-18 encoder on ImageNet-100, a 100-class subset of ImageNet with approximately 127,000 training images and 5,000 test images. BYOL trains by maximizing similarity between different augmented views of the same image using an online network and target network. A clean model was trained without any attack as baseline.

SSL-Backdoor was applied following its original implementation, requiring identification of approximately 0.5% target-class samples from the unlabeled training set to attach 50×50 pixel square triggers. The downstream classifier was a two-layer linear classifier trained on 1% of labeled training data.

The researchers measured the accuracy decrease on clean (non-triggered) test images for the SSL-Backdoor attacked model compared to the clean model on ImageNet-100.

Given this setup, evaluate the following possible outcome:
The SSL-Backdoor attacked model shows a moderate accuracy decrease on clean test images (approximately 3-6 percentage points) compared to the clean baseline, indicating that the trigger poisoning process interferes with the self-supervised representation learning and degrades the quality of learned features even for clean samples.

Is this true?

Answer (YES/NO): YES